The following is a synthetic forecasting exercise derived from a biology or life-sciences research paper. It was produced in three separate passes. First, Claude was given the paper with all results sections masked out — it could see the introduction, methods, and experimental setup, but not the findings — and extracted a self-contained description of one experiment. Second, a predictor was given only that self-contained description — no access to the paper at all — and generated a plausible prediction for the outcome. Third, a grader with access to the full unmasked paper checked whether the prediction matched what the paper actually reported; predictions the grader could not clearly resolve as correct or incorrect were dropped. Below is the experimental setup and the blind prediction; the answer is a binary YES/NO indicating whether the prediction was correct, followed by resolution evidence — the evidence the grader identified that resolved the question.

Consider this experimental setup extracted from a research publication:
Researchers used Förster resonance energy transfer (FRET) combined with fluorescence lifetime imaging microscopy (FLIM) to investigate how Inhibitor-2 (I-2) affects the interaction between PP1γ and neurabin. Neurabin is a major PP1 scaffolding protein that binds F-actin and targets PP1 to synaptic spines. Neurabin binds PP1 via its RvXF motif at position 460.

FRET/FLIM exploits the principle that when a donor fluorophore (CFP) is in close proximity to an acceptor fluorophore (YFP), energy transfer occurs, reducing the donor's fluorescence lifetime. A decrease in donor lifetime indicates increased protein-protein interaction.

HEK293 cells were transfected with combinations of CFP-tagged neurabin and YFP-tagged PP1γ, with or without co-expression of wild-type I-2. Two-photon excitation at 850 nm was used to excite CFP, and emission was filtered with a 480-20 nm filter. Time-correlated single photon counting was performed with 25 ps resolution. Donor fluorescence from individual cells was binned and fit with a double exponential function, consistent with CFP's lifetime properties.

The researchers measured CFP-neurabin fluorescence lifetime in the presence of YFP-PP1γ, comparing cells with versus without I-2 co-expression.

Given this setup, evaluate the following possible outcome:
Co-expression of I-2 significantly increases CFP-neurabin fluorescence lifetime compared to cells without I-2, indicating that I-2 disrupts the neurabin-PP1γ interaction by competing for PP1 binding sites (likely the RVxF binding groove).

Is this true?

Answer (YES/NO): NO